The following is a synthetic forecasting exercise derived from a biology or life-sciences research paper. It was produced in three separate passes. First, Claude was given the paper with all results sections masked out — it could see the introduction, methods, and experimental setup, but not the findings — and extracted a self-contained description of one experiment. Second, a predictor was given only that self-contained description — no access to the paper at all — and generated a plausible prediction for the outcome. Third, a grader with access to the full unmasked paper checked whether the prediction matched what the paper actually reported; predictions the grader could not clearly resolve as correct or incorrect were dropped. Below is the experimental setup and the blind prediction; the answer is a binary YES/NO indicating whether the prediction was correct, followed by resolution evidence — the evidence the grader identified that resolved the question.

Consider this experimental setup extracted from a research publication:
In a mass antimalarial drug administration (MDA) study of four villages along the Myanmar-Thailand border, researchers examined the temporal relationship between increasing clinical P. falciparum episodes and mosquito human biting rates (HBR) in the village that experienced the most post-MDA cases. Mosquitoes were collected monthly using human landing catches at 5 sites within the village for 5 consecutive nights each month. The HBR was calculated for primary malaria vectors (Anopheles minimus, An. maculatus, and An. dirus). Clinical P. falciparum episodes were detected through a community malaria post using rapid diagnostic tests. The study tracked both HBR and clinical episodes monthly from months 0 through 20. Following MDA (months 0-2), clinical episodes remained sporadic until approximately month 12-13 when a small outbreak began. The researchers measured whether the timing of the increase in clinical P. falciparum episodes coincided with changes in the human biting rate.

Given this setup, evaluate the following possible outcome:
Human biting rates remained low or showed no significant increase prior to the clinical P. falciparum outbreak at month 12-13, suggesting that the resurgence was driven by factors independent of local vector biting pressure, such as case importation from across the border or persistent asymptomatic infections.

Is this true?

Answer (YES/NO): NO